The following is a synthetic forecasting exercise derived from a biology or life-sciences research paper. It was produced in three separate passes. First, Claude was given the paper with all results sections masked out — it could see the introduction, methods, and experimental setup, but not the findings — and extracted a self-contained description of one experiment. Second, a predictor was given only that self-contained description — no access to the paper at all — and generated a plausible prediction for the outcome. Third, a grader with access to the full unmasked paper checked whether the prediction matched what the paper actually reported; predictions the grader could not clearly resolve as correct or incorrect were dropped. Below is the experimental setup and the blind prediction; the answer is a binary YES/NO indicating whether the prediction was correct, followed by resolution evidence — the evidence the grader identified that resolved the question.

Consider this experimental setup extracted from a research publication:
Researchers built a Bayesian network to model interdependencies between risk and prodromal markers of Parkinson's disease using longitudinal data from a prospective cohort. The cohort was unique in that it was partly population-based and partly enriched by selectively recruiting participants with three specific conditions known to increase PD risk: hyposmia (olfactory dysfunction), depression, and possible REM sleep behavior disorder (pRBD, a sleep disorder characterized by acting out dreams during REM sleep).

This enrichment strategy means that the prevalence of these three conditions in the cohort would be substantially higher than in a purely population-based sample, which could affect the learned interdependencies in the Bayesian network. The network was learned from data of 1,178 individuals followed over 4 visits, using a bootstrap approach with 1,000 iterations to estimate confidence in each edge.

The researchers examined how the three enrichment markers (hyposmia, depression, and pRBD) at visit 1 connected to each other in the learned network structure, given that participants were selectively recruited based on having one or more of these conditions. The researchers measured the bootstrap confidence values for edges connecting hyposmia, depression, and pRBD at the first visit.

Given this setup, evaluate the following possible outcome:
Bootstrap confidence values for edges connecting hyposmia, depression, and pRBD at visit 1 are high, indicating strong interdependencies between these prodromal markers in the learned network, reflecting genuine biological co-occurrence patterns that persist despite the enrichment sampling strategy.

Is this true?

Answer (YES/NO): NO